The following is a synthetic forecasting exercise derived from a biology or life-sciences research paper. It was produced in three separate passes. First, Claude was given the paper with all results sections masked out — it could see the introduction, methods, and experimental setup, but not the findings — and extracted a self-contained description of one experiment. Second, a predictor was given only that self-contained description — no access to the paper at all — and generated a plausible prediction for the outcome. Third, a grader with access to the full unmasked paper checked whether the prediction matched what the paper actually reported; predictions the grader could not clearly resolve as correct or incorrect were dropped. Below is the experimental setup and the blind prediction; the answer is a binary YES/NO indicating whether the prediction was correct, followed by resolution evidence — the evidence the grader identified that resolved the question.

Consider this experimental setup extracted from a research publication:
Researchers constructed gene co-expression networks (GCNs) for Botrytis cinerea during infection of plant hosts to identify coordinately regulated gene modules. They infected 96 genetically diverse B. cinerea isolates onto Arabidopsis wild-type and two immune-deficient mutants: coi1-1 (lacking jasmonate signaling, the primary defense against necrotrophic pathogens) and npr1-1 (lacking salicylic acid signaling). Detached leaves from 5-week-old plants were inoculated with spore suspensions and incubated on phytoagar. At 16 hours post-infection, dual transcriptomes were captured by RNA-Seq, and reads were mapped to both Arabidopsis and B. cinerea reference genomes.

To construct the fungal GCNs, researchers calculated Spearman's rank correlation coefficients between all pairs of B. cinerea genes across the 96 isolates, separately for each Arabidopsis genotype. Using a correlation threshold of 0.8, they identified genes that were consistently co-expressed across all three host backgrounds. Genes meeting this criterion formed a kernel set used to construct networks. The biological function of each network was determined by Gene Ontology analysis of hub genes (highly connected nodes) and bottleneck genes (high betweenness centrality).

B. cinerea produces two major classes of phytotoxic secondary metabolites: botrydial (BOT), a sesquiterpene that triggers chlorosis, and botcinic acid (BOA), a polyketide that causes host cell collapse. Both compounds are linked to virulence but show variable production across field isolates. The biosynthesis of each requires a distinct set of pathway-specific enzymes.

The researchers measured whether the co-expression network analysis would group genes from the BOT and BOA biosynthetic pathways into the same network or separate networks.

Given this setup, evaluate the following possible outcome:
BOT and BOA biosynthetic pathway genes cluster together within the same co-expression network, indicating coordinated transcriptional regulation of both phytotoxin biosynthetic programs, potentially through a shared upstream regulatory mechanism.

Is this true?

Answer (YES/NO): NO